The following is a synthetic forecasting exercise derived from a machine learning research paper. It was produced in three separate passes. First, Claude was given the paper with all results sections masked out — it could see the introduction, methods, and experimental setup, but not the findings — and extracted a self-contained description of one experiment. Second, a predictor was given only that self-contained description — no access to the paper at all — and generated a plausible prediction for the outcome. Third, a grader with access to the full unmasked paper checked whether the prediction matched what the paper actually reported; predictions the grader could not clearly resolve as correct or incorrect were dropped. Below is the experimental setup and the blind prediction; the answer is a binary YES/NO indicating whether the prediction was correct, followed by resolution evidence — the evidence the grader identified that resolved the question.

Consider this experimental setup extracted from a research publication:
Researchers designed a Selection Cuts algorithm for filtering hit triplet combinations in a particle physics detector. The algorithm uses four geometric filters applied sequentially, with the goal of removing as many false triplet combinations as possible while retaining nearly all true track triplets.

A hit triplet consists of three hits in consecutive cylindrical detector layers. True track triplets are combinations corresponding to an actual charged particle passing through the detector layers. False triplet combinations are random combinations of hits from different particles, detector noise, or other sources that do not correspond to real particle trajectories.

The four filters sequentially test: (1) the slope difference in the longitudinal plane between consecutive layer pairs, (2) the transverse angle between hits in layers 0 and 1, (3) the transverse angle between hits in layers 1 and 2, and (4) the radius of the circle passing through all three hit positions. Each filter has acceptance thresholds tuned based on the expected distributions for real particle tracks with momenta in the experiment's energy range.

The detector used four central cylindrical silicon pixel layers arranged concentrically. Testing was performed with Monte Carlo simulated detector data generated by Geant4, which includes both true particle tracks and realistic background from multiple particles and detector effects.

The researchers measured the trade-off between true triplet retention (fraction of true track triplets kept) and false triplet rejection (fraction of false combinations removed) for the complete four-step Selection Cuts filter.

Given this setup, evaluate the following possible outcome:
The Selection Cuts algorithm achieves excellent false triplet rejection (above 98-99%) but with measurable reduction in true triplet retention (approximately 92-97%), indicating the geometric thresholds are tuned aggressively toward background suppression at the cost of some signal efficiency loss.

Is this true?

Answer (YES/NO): NO